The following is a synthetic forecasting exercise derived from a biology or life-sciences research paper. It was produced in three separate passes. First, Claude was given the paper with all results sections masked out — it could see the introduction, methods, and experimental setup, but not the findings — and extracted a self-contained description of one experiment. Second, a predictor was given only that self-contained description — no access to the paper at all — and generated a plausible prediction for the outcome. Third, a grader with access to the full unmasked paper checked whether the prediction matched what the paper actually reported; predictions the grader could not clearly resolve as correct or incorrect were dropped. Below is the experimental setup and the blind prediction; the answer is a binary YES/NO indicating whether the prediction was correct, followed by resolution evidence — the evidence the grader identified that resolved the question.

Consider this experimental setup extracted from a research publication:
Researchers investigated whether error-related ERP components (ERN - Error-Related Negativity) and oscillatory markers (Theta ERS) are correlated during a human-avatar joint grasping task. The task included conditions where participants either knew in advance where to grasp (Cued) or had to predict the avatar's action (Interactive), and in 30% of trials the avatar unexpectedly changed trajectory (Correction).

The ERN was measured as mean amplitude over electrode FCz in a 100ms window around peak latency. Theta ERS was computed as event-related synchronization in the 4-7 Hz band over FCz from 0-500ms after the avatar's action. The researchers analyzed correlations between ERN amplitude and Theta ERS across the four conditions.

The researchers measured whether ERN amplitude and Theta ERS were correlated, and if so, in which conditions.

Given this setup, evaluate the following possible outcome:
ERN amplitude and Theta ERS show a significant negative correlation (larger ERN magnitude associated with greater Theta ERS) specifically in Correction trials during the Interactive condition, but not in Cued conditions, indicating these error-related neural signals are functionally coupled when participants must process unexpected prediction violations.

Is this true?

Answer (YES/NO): NO